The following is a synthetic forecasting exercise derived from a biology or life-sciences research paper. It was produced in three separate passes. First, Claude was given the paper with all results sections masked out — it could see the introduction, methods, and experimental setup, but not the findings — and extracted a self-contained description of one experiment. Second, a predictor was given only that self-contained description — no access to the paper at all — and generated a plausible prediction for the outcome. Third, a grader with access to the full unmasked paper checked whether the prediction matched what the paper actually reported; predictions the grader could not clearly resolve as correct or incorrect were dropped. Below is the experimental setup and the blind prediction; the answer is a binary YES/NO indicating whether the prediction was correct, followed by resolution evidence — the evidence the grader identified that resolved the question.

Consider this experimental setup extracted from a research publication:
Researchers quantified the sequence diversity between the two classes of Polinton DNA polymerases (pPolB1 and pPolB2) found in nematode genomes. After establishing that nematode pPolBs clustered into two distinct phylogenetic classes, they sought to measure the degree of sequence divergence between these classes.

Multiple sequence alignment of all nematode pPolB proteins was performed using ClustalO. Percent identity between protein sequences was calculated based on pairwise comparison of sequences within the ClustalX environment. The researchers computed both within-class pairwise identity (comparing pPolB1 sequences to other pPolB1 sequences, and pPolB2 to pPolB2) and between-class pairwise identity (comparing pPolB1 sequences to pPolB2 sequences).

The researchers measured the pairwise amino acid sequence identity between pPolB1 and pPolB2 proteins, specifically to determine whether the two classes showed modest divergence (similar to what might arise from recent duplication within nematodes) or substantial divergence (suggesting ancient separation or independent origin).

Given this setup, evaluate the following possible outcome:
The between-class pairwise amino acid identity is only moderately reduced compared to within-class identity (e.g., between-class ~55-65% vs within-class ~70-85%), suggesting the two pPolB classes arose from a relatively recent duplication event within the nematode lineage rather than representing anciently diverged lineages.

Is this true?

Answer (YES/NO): NO